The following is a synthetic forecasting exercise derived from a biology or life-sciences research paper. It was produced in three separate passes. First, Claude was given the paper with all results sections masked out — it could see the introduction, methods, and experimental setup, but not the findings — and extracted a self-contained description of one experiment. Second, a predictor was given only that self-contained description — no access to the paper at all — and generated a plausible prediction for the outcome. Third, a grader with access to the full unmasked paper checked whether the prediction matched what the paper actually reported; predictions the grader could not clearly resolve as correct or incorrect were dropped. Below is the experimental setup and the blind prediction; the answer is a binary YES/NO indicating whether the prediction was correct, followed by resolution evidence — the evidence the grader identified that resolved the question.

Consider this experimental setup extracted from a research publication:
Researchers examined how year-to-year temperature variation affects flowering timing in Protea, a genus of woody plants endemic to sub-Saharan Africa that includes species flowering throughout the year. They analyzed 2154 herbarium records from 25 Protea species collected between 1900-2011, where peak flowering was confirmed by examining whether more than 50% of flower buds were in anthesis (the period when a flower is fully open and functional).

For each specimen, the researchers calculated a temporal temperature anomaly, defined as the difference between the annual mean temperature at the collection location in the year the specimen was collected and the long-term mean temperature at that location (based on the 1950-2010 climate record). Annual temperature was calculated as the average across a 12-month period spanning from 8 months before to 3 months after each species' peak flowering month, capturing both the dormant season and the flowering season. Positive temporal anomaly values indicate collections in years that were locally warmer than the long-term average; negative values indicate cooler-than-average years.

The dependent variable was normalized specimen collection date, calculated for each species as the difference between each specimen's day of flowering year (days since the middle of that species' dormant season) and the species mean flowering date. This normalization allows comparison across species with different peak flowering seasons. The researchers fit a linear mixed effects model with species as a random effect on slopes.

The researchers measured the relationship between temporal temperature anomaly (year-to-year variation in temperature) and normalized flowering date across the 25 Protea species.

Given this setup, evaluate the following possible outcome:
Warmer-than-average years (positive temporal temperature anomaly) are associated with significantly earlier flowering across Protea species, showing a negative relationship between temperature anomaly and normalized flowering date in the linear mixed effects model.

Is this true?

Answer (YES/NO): NO